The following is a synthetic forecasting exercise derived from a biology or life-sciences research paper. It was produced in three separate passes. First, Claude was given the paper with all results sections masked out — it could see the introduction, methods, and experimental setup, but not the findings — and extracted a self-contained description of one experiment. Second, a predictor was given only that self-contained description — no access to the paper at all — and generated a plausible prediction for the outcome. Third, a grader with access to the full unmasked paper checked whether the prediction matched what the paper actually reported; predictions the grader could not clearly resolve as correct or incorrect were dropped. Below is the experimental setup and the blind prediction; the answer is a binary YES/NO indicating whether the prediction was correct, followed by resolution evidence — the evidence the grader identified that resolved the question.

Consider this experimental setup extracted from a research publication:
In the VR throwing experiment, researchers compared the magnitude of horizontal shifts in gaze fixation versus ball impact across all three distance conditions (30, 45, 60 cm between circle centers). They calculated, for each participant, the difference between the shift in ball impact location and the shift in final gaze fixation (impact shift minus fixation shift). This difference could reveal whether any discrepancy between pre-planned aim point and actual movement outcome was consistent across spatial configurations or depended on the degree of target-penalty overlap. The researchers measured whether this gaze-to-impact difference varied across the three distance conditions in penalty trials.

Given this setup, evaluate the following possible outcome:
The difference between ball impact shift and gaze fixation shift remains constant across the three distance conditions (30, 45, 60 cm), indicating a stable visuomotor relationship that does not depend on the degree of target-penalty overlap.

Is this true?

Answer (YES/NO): NO